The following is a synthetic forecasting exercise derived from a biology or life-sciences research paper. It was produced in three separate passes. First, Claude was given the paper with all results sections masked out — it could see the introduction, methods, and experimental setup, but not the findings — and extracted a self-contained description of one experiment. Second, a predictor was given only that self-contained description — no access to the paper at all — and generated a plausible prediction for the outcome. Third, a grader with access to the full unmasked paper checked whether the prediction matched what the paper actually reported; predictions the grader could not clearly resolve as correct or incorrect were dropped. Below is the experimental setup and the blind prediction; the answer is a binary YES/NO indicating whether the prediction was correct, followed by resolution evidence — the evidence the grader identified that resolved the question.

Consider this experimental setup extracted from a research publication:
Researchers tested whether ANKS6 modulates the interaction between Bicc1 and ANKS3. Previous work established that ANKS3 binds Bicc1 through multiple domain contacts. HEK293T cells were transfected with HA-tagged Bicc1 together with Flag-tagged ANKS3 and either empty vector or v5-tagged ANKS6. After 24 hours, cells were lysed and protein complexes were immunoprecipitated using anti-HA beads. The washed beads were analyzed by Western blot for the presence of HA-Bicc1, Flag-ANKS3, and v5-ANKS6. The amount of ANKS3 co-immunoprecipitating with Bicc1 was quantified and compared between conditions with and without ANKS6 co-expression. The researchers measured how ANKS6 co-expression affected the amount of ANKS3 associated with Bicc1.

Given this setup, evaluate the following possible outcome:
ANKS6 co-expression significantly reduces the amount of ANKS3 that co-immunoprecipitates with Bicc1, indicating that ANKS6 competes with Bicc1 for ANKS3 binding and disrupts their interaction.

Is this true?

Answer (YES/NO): YES